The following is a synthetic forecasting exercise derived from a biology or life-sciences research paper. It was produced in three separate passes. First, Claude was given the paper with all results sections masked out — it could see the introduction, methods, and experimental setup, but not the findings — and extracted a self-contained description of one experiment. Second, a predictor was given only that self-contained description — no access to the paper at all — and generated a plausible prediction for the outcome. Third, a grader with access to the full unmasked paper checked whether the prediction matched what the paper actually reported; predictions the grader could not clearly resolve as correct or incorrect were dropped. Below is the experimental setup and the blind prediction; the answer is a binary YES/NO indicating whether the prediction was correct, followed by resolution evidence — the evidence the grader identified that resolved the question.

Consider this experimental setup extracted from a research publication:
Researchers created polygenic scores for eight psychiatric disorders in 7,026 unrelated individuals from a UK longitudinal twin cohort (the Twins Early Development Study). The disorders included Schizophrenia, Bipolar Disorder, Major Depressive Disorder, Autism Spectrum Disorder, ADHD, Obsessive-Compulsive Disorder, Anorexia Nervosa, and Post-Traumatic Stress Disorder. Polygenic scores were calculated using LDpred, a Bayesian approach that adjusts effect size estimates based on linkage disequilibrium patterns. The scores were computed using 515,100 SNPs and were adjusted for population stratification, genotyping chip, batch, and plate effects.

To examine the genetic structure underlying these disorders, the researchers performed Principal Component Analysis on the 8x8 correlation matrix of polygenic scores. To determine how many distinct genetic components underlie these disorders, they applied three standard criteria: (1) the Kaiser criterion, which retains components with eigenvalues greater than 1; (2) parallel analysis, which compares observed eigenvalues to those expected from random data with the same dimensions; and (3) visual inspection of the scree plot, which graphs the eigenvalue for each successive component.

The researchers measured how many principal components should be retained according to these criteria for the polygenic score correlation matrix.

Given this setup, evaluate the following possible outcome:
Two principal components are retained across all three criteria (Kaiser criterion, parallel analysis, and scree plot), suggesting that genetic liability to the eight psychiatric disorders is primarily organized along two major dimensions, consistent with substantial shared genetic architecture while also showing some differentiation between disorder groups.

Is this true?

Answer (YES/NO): YES